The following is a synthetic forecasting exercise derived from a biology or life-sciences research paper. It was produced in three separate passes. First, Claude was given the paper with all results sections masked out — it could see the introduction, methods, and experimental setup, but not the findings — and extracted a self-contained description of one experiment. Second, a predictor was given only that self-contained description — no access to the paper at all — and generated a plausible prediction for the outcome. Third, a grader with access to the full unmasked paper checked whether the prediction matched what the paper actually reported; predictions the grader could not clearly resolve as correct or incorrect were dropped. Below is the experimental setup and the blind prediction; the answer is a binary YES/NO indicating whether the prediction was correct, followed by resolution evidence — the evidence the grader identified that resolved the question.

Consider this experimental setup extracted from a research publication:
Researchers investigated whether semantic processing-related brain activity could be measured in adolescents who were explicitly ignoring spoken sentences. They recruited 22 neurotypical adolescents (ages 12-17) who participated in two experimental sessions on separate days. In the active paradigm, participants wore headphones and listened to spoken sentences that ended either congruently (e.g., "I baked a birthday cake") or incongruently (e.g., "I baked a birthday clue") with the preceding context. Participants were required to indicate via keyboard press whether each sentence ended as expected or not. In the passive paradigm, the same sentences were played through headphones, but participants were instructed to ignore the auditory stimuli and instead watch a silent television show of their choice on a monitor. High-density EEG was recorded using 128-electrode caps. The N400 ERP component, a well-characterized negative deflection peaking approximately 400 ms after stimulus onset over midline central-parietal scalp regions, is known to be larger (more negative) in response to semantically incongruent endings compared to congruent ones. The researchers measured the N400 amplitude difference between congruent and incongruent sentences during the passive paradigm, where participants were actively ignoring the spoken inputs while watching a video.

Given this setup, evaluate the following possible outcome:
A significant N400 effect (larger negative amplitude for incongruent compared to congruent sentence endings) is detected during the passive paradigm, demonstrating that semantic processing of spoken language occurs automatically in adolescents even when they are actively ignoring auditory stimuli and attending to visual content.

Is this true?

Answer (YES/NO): YES